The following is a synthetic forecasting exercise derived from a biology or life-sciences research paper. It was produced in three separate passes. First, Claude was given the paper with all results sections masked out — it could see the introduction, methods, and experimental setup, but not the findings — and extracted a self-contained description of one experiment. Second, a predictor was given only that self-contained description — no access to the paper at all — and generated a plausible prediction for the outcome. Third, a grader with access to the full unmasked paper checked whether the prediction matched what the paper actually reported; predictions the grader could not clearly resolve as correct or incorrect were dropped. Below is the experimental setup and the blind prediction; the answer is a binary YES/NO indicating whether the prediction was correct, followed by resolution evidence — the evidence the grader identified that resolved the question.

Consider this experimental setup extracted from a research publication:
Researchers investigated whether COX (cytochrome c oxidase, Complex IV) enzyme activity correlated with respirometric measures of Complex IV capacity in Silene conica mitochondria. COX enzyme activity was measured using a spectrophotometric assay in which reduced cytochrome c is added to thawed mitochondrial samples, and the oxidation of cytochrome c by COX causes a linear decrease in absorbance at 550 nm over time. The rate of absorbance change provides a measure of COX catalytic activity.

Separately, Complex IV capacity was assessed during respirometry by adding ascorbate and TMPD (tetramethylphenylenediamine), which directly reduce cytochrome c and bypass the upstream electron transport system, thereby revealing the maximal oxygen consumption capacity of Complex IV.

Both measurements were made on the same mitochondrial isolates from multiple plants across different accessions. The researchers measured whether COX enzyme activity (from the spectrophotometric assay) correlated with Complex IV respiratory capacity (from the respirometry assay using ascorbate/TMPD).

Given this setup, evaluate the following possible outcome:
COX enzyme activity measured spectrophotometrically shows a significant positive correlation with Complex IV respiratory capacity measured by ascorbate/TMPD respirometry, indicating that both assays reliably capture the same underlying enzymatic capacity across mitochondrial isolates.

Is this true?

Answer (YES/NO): NO